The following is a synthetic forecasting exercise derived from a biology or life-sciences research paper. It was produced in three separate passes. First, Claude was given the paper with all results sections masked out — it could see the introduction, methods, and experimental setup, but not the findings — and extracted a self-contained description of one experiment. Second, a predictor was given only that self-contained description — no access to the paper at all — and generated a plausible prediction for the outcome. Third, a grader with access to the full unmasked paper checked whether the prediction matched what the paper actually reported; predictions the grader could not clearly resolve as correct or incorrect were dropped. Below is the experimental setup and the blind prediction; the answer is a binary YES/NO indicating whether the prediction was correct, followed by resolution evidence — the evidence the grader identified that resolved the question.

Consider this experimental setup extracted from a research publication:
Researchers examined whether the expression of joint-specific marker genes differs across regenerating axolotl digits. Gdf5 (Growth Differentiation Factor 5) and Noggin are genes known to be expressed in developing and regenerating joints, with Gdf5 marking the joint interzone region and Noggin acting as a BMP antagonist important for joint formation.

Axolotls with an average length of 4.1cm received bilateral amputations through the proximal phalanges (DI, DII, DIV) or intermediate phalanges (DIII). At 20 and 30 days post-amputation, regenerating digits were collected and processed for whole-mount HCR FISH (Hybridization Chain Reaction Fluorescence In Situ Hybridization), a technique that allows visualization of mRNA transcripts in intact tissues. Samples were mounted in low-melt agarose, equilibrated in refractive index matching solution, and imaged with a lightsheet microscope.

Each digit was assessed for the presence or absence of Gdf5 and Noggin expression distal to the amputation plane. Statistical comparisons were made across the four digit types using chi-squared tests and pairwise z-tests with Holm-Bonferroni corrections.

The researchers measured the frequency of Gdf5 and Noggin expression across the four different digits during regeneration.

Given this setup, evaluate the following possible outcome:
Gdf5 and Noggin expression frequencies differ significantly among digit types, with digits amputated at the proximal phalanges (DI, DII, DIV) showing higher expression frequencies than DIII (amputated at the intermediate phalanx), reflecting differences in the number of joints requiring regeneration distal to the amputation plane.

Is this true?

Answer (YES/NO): NO